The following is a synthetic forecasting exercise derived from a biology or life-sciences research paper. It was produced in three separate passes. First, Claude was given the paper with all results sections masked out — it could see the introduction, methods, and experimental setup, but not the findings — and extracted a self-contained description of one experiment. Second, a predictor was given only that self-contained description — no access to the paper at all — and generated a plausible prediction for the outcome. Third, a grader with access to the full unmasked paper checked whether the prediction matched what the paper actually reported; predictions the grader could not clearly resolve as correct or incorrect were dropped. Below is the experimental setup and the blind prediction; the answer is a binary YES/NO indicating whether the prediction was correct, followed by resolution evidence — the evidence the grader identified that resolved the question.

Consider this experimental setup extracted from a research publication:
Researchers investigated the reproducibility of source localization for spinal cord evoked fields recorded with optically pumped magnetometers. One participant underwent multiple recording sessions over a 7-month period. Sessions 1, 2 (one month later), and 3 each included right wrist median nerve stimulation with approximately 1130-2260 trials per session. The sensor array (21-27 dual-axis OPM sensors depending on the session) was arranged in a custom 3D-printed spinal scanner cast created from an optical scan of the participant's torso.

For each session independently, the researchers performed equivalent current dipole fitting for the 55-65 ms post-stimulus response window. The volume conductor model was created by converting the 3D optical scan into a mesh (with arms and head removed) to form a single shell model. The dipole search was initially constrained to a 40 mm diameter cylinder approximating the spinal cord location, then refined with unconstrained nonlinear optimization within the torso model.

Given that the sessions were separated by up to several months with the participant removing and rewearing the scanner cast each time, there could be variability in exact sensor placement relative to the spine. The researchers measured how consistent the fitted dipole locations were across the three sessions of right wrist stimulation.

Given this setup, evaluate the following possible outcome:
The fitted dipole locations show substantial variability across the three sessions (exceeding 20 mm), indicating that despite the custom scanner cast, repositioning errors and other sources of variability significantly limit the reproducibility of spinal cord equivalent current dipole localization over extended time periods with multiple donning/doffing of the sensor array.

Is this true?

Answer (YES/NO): NO